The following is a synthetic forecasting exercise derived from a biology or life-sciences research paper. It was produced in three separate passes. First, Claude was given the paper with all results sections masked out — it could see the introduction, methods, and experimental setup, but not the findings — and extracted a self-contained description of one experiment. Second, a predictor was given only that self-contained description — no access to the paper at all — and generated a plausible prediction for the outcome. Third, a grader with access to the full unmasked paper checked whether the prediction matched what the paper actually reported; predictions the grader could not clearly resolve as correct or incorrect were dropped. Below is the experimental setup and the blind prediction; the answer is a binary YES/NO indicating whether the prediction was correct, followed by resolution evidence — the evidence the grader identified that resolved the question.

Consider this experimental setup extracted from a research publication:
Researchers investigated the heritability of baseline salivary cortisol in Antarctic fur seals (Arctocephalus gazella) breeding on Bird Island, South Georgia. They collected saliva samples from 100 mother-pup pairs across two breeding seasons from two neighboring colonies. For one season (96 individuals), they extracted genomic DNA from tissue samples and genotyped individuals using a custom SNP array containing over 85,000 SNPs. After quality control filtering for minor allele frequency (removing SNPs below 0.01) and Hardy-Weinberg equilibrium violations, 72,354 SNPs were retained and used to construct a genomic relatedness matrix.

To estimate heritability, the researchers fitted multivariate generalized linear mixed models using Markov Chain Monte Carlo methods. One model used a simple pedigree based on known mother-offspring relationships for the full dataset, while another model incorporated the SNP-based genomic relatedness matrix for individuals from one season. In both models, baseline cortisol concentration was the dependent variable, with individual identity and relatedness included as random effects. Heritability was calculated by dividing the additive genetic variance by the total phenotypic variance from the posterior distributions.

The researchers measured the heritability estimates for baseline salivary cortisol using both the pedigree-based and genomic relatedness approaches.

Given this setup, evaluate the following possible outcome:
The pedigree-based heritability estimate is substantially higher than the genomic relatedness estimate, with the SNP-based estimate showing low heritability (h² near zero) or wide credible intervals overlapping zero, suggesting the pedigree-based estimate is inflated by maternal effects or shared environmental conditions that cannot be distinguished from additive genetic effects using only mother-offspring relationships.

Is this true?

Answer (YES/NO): NO